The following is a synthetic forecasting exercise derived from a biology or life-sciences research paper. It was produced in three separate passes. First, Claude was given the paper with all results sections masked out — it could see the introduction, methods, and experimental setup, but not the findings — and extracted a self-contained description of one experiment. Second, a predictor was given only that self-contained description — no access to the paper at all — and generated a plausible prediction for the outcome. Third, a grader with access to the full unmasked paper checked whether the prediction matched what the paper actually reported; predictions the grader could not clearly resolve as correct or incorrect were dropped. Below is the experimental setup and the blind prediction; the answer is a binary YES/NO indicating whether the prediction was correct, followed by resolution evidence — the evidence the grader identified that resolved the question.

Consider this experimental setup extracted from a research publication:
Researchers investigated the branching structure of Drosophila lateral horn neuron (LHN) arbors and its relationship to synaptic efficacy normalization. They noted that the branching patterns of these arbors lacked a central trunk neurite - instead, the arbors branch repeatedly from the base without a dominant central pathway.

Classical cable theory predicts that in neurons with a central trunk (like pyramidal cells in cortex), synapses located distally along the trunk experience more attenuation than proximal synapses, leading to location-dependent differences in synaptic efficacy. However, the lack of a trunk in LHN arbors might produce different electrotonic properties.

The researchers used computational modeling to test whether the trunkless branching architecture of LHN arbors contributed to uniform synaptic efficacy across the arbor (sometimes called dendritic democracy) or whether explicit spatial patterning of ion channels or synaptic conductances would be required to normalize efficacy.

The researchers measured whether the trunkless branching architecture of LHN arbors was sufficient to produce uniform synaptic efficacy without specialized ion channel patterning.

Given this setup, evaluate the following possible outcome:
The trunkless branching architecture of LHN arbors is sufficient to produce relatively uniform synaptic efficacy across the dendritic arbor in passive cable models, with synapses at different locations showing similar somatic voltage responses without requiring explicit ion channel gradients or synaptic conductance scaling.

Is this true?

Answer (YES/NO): YES